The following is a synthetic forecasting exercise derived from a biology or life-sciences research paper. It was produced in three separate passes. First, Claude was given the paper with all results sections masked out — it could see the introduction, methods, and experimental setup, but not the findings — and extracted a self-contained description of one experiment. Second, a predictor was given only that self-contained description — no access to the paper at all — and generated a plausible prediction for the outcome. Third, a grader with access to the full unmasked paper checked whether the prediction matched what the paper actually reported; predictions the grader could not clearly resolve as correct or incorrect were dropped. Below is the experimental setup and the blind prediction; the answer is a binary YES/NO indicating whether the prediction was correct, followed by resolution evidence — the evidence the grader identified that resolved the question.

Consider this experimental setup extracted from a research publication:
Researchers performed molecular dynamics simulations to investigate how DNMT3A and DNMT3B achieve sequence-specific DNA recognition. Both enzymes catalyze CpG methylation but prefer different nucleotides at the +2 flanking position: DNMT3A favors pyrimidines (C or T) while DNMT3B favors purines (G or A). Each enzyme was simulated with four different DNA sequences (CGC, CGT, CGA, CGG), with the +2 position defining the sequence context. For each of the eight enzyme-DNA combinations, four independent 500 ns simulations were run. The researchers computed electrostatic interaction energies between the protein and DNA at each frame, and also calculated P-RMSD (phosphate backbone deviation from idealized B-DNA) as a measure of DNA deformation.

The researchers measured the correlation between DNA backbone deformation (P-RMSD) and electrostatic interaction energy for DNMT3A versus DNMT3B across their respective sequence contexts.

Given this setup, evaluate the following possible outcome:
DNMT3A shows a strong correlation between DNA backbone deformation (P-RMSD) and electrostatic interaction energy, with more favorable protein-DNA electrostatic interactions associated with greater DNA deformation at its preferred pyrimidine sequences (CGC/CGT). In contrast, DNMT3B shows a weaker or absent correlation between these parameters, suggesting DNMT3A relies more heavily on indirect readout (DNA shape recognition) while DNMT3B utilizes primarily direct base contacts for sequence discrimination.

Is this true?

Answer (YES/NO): NO